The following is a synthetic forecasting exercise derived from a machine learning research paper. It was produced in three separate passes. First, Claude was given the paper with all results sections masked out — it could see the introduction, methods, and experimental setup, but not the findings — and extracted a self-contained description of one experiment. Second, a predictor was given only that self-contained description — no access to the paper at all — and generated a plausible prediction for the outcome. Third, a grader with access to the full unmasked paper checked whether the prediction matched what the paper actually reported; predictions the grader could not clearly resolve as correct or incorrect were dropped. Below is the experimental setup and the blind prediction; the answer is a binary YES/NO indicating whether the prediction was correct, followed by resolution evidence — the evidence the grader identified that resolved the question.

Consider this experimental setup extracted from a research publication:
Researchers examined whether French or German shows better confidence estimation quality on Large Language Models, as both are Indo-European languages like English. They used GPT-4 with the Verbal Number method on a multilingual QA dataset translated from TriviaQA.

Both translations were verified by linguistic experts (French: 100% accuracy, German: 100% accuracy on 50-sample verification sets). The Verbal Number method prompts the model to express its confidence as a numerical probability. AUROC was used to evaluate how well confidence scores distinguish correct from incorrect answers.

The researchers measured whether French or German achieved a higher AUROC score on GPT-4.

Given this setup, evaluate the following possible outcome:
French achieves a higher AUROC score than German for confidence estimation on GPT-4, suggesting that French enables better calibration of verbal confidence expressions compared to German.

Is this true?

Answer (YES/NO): NO